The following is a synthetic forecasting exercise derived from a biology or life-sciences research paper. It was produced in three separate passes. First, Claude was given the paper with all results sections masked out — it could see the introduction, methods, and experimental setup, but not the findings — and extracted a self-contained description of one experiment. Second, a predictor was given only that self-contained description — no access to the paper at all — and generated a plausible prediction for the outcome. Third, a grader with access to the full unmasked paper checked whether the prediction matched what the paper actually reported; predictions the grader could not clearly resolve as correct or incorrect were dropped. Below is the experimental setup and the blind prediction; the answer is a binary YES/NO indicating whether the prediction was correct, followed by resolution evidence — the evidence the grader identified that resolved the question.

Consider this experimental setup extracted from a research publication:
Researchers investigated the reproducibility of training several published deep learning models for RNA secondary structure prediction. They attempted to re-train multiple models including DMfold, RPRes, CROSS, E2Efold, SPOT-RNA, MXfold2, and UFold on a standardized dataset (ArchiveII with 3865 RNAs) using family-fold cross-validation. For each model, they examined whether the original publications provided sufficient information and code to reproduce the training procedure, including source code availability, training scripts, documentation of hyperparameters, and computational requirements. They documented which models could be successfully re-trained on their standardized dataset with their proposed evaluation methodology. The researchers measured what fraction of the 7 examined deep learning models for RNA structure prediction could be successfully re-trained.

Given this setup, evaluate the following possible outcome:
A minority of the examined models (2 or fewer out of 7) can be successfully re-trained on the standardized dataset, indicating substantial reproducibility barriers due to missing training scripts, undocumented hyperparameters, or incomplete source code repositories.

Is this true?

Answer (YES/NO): YES